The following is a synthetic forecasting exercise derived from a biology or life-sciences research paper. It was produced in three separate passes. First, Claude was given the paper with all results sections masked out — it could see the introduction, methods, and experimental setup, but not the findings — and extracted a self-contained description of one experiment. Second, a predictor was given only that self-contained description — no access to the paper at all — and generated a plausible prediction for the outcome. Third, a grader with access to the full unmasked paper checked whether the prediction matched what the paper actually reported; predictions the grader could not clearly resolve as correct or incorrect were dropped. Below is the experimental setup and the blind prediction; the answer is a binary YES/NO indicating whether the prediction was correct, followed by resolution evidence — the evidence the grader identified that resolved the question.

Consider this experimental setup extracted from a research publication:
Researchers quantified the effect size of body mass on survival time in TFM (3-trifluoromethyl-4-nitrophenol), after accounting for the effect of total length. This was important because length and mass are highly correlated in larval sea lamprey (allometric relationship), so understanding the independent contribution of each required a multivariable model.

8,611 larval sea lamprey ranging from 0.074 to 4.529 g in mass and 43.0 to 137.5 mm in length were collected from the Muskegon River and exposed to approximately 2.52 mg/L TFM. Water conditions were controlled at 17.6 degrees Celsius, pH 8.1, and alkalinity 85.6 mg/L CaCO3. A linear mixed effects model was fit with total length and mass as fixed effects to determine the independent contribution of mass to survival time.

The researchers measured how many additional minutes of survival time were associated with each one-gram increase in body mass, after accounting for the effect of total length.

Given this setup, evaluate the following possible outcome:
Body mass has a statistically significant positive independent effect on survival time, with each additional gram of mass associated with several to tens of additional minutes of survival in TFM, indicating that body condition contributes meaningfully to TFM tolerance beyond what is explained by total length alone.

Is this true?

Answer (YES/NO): NO